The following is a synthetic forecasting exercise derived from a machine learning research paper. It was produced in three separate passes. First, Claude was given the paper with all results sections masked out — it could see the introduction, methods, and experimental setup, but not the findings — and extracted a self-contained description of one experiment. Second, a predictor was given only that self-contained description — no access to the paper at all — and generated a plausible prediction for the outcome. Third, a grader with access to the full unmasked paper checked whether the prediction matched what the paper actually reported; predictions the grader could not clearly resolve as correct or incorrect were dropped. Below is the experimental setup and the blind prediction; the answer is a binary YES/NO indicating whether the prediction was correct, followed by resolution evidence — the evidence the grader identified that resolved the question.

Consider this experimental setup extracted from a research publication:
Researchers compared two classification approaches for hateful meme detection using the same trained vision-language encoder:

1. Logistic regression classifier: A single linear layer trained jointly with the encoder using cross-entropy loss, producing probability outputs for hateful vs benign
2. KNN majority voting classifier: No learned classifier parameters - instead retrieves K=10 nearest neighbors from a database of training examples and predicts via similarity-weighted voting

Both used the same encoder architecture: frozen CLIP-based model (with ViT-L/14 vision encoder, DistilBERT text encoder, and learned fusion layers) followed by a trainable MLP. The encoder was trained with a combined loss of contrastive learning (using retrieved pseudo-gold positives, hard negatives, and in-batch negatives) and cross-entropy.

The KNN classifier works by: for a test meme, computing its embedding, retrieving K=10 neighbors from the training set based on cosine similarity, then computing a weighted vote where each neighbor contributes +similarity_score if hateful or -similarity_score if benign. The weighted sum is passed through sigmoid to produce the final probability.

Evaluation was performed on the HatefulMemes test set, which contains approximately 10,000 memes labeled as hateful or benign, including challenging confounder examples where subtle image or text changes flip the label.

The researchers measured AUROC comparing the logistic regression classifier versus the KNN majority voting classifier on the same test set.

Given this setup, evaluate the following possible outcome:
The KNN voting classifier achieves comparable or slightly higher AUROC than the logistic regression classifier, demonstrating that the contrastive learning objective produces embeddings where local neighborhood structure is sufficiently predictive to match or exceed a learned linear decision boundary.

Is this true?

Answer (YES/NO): YES